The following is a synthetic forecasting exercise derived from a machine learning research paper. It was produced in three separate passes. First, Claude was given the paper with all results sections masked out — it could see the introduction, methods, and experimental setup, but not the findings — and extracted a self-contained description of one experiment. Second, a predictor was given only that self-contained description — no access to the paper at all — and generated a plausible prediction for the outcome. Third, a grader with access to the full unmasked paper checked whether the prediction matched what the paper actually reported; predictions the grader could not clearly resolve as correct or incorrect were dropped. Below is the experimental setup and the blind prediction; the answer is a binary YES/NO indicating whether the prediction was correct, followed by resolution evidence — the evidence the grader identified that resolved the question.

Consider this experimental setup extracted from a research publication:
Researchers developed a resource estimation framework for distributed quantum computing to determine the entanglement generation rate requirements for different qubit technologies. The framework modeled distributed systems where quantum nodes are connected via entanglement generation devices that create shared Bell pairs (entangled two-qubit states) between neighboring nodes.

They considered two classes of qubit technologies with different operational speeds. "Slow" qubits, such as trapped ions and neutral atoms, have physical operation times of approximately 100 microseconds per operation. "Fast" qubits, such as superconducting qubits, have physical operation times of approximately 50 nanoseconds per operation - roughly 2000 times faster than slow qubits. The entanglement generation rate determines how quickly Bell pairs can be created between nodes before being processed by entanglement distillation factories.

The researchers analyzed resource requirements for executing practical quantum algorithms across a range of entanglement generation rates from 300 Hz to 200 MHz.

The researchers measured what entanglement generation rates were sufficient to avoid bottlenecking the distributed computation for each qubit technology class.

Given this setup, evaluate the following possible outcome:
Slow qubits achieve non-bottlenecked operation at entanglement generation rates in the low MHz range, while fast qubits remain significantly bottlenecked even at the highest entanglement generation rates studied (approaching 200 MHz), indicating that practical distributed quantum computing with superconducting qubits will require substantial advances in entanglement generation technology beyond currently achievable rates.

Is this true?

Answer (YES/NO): NO